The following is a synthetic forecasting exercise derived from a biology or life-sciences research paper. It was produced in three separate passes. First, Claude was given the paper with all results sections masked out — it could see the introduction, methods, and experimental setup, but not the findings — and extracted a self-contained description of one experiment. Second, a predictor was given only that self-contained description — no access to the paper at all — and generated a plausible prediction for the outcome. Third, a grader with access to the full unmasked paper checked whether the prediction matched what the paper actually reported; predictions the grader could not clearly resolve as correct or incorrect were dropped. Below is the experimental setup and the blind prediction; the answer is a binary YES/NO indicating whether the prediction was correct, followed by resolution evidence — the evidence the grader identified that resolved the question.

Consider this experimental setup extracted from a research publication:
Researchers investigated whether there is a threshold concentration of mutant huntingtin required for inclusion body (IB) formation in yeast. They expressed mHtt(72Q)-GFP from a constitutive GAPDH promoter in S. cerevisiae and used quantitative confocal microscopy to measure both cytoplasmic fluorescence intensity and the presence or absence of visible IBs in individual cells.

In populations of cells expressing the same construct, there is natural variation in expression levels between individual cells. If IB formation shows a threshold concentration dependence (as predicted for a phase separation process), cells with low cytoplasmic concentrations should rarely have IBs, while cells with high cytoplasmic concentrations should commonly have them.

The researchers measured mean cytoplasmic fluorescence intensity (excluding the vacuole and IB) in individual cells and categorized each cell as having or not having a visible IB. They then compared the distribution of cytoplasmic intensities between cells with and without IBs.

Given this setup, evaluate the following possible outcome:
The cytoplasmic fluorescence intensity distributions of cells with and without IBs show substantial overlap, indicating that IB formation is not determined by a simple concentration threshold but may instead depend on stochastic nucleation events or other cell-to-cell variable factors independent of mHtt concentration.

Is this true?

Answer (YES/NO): NO